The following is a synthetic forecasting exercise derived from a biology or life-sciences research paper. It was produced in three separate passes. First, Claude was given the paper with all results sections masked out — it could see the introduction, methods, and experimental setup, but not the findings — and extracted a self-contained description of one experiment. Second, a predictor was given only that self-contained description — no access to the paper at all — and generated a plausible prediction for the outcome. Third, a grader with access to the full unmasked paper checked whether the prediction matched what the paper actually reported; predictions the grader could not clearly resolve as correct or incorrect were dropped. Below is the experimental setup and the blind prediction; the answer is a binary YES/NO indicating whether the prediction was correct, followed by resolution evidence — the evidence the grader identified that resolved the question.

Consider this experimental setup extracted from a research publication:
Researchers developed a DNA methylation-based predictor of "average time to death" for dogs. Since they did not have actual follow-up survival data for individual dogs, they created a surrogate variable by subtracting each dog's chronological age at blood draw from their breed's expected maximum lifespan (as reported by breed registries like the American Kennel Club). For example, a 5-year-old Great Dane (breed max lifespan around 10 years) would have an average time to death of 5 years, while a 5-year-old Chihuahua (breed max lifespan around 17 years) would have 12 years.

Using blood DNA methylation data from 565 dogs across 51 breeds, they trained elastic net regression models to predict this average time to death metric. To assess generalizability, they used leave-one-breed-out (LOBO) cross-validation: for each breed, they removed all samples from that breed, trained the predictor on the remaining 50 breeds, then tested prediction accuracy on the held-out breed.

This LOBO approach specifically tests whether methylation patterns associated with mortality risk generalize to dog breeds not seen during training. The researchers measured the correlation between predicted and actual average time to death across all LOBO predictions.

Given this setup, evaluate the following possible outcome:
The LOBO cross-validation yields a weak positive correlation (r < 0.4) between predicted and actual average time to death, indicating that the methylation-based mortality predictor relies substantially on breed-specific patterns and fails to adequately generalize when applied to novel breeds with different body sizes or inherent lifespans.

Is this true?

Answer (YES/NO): NO